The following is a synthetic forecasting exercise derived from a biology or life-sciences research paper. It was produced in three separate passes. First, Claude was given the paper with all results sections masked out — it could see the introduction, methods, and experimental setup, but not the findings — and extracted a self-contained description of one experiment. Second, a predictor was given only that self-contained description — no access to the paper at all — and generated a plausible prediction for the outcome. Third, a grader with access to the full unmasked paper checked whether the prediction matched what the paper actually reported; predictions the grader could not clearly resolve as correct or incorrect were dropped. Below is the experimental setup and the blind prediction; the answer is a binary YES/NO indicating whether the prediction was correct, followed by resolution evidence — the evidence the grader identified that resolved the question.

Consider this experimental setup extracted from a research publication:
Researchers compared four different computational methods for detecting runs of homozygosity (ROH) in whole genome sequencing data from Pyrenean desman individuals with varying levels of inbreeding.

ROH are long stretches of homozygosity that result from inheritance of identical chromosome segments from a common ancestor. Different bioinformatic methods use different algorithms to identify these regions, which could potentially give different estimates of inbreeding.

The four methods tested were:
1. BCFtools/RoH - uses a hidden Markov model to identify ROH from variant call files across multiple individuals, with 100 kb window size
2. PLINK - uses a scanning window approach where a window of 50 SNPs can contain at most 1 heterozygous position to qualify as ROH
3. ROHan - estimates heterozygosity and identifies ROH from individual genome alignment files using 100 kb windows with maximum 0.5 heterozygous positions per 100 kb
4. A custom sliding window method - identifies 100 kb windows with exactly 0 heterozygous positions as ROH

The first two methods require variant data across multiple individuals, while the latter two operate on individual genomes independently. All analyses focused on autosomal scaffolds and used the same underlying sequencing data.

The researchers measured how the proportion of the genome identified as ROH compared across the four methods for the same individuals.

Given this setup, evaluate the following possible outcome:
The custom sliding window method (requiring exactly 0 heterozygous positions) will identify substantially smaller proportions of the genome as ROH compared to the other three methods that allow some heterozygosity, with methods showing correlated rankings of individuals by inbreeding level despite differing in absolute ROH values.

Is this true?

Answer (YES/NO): NO